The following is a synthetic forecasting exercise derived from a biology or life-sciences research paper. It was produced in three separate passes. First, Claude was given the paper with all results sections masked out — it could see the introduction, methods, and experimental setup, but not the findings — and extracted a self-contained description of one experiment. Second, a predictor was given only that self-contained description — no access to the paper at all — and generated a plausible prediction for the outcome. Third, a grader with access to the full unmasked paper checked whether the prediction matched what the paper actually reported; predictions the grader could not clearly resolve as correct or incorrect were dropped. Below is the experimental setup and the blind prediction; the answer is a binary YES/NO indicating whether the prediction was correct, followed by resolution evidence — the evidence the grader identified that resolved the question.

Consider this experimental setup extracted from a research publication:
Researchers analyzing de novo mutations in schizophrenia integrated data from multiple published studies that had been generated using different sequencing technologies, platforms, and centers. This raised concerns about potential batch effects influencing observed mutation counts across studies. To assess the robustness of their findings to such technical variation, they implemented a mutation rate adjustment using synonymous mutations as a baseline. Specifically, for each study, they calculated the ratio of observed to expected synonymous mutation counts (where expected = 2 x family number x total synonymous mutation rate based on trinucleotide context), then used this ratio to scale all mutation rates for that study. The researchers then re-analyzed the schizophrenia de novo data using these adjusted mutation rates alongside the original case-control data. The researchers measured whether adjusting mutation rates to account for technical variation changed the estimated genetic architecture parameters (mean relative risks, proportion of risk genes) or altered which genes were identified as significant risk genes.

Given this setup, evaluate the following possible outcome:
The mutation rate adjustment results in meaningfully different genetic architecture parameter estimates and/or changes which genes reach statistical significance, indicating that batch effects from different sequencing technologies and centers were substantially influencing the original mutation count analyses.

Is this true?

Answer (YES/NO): NO